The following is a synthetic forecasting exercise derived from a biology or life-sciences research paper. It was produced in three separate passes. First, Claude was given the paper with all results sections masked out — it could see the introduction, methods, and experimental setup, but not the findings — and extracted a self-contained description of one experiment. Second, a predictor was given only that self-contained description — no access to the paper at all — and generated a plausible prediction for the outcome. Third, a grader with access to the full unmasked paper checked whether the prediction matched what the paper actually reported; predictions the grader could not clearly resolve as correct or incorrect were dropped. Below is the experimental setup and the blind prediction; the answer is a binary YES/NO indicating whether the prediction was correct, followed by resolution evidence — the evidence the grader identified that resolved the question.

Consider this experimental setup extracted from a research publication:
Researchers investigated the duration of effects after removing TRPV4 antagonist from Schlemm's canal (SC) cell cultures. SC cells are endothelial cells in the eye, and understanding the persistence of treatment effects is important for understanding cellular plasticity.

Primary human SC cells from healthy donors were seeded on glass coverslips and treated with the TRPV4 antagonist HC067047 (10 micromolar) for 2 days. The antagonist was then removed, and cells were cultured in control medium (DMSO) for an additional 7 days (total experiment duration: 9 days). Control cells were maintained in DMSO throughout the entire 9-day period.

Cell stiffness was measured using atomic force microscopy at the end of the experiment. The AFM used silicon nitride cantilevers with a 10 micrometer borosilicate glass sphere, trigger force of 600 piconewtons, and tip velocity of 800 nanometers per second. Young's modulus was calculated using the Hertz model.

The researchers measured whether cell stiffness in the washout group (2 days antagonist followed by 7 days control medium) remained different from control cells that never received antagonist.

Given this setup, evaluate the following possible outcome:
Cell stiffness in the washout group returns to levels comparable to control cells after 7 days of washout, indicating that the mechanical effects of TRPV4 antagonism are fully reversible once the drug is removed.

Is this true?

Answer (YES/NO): YES